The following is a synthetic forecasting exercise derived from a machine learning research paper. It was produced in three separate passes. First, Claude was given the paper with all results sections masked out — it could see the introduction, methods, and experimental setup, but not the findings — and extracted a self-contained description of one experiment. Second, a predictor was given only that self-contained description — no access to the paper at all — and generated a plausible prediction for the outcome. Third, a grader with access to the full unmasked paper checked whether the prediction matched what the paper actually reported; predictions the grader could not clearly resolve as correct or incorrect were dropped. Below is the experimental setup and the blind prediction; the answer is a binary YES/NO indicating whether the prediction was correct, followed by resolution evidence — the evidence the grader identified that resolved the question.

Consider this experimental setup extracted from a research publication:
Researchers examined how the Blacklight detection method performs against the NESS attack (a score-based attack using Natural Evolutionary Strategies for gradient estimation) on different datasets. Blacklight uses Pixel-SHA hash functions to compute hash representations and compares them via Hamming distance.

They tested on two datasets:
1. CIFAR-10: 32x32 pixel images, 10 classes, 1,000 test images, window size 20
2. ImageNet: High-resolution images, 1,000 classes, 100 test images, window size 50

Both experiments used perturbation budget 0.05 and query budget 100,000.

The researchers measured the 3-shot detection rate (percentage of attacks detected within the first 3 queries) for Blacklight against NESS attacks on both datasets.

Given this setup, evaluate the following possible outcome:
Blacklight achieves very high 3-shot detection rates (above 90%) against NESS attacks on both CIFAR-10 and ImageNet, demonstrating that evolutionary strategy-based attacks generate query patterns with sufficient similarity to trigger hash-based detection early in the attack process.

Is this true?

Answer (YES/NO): YES